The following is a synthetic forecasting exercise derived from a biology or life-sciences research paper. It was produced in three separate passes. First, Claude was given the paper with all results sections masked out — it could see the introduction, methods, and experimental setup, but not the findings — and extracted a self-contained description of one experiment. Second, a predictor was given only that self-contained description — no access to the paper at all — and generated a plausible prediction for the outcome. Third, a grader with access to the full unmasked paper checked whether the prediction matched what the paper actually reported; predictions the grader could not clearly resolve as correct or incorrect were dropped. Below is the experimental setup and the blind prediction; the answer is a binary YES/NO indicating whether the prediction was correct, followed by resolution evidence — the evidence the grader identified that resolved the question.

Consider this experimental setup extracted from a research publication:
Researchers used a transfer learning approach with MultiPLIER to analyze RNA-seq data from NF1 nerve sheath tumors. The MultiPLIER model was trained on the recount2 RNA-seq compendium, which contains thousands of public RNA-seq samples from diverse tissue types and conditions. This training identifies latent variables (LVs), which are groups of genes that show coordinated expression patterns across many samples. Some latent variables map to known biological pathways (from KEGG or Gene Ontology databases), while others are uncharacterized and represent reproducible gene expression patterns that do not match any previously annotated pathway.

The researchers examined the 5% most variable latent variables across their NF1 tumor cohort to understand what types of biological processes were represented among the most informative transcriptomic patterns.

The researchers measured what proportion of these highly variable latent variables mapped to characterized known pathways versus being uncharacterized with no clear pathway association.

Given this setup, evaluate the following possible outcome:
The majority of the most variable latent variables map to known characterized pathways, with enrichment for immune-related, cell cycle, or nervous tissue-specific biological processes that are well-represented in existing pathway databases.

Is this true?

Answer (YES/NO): NO